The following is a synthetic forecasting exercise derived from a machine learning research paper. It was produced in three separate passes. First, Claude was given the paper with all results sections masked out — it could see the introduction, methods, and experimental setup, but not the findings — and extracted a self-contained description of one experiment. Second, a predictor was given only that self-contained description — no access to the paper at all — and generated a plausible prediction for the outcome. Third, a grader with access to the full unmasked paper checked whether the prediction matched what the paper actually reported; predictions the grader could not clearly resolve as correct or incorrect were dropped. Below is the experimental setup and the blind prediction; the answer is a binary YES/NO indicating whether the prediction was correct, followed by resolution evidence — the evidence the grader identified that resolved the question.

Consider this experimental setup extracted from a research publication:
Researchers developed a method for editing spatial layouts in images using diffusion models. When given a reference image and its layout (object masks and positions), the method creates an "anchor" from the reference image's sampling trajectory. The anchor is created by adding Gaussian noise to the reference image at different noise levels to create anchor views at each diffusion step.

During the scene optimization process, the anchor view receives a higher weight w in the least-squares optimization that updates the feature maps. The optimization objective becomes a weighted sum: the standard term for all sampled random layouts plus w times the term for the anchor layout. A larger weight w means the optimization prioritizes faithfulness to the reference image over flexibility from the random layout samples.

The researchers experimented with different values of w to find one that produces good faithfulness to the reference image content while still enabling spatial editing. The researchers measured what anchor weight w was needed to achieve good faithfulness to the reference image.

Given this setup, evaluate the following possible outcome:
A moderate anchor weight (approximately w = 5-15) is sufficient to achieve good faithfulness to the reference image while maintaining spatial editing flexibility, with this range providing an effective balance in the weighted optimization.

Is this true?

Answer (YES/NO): NO